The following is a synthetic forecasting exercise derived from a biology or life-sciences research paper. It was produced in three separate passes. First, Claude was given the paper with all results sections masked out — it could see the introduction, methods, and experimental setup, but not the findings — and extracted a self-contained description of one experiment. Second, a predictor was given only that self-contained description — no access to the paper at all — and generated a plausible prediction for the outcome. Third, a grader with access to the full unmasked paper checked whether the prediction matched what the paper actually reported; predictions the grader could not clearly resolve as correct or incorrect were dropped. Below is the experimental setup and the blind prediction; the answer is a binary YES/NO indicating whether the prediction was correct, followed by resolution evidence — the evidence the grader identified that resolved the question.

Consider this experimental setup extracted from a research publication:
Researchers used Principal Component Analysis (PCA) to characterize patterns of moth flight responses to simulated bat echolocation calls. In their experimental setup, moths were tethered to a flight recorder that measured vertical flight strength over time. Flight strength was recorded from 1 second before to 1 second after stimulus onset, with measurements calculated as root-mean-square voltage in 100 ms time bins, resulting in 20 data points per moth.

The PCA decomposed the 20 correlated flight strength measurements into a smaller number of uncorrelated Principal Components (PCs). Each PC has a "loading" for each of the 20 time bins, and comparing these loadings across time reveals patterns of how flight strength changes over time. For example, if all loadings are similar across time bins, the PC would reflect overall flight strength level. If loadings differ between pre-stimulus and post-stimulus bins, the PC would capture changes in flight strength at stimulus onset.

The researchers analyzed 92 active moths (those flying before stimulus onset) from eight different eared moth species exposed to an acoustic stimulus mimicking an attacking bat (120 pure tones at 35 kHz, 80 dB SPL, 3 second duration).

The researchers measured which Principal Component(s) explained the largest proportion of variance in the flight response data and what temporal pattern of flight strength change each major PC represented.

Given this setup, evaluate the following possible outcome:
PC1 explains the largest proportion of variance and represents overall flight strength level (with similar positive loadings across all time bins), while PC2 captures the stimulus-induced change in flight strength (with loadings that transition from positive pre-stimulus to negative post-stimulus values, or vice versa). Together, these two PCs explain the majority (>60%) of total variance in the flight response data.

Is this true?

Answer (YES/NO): YES